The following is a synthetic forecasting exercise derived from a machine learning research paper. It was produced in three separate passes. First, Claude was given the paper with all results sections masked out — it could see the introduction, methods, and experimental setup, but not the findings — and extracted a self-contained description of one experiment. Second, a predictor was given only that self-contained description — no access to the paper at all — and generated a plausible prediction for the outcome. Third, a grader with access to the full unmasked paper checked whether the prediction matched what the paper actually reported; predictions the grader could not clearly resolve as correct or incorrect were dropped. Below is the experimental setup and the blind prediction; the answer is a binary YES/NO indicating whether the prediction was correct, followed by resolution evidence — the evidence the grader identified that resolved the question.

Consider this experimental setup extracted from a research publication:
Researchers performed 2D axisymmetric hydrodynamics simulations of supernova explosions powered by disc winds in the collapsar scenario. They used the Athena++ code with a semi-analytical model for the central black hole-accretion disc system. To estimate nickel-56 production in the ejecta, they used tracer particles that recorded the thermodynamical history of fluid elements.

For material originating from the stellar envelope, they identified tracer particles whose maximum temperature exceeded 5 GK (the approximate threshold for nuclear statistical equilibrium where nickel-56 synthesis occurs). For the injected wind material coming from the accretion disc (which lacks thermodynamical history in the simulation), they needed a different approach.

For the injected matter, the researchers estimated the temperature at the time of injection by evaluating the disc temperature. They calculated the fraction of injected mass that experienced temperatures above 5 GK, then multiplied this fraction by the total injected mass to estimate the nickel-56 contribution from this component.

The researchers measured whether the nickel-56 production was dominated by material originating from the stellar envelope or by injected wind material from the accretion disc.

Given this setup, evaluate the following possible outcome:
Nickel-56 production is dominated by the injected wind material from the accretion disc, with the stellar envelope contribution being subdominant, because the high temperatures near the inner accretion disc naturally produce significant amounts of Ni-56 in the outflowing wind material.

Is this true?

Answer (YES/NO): YES